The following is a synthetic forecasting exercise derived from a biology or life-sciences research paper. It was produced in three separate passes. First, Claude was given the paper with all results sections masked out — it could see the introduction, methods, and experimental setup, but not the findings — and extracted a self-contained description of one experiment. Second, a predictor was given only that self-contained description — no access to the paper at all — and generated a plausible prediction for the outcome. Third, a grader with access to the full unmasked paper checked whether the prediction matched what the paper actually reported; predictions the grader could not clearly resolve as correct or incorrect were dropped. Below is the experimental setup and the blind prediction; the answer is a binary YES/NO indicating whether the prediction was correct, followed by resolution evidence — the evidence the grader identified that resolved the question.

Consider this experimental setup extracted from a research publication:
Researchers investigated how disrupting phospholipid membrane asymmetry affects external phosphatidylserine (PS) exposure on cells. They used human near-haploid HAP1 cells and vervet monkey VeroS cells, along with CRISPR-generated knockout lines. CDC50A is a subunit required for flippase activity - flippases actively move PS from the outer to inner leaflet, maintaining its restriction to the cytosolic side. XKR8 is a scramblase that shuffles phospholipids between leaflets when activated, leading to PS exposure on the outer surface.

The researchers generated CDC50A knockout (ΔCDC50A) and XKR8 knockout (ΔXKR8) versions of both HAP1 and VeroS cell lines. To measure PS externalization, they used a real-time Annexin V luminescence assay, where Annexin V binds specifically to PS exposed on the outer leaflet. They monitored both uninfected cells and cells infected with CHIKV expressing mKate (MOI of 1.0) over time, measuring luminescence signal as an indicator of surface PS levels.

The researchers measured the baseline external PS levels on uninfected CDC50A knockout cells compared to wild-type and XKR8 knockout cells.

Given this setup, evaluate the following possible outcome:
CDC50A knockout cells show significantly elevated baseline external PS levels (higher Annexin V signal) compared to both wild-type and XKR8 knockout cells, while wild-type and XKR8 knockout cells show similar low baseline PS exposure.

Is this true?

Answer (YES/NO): NO